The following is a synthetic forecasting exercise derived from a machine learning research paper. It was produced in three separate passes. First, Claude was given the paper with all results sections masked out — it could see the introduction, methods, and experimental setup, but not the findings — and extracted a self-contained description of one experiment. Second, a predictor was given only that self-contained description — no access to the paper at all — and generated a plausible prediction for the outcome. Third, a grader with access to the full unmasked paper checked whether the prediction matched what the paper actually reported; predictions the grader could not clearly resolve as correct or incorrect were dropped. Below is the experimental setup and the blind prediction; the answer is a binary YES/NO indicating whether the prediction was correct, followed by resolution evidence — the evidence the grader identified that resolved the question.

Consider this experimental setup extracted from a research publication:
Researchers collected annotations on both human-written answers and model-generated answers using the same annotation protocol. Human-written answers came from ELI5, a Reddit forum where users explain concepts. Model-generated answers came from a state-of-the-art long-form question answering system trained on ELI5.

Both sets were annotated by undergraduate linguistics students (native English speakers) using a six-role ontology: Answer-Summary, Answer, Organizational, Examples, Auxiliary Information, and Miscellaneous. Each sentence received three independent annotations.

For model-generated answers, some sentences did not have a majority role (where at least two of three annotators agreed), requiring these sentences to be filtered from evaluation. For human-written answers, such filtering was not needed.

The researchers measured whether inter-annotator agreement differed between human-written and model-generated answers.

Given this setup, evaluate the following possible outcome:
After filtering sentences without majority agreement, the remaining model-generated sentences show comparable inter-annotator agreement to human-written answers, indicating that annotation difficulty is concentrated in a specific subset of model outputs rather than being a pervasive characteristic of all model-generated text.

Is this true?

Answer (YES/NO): NO